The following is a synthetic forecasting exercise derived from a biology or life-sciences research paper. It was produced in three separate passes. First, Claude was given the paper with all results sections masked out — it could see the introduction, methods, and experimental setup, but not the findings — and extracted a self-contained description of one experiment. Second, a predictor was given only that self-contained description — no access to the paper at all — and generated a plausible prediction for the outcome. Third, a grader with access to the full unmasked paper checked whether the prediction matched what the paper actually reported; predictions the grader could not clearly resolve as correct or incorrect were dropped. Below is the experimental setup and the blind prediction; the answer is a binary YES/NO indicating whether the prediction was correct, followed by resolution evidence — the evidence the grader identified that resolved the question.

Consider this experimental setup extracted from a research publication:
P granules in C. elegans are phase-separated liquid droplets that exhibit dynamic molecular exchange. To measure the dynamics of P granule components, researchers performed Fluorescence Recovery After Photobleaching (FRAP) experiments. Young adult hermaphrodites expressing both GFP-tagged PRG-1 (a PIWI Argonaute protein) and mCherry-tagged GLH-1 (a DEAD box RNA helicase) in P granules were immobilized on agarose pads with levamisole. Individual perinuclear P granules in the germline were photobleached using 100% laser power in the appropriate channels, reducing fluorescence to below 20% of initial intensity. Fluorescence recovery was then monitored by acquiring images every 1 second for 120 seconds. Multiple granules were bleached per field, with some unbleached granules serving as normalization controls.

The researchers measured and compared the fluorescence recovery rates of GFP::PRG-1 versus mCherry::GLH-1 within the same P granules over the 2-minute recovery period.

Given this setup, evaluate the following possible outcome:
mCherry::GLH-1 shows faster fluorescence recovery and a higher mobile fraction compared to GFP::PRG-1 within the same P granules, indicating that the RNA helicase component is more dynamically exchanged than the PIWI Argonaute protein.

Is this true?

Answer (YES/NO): NO